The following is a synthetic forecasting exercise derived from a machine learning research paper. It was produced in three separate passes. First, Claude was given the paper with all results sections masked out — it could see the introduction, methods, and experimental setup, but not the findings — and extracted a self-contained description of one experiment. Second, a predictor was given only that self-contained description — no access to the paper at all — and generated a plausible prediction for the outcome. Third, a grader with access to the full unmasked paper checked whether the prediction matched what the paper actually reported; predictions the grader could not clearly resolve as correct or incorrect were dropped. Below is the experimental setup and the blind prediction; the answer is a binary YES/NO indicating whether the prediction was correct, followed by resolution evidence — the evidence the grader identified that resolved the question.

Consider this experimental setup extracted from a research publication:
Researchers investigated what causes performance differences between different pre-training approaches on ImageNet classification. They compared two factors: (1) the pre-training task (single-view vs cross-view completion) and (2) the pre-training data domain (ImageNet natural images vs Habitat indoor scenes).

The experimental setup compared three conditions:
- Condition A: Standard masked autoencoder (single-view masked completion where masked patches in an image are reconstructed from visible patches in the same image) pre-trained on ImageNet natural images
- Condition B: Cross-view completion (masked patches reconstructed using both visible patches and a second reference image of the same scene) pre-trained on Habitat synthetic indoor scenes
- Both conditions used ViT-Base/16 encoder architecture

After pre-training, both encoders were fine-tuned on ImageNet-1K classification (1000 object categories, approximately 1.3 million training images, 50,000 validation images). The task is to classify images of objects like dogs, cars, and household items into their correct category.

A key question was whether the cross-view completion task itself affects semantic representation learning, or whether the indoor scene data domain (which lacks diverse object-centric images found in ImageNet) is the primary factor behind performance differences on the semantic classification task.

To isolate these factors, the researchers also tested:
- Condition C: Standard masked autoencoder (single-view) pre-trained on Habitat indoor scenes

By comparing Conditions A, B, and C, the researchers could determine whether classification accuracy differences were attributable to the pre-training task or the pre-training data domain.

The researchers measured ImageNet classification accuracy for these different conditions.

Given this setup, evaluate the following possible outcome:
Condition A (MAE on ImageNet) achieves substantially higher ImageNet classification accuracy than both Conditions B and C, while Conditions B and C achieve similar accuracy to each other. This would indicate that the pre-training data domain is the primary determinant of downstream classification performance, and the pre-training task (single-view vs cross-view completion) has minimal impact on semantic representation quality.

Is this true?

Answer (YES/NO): NO